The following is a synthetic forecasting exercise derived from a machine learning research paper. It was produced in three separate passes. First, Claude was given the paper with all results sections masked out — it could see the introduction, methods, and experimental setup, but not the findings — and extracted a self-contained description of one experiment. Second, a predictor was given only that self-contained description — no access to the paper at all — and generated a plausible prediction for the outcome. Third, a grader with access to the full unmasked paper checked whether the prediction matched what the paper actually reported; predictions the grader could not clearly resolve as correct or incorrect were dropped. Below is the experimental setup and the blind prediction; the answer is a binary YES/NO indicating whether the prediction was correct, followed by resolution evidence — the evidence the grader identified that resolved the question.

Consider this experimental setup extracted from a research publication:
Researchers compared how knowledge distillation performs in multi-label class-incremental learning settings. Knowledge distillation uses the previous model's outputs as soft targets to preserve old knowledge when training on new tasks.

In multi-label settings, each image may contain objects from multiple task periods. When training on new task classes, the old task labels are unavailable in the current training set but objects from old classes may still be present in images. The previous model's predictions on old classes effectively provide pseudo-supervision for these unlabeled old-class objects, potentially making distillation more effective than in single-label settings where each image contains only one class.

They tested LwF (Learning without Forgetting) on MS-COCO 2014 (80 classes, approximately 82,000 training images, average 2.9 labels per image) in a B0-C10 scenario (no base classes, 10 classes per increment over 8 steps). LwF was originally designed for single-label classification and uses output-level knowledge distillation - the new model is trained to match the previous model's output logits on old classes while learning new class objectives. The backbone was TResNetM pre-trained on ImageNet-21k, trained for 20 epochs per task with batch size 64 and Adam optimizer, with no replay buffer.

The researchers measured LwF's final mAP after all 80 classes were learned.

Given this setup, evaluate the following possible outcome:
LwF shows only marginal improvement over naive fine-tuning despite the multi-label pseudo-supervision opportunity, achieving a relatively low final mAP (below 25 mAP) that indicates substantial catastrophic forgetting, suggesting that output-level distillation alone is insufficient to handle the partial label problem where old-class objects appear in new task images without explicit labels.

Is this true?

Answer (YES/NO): NO